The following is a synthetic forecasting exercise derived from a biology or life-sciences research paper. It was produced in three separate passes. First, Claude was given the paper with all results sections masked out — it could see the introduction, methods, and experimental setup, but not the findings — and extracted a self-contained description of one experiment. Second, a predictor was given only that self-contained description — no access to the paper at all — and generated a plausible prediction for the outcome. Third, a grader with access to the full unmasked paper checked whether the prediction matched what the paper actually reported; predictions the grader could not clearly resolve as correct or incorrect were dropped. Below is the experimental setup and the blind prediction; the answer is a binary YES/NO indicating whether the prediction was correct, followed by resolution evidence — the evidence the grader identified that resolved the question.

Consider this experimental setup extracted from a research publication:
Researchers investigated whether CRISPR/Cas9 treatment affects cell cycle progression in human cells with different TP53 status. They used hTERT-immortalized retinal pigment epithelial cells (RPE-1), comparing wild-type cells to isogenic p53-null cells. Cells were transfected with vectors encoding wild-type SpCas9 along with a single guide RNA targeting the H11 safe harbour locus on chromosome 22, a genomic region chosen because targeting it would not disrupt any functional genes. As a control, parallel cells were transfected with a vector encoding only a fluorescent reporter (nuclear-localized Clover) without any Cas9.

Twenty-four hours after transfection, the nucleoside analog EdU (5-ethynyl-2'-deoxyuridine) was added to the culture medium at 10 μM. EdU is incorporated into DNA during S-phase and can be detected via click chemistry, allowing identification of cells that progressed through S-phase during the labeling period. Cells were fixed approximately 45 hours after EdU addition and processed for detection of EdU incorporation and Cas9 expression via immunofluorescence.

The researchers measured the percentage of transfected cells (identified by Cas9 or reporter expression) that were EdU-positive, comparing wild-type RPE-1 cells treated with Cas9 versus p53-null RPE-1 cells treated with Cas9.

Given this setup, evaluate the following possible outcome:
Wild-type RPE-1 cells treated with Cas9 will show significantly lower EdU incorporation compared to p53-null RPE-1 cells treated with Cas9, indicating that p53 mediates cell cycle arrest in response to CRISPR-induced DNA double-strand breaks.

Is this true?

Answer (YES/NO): YES